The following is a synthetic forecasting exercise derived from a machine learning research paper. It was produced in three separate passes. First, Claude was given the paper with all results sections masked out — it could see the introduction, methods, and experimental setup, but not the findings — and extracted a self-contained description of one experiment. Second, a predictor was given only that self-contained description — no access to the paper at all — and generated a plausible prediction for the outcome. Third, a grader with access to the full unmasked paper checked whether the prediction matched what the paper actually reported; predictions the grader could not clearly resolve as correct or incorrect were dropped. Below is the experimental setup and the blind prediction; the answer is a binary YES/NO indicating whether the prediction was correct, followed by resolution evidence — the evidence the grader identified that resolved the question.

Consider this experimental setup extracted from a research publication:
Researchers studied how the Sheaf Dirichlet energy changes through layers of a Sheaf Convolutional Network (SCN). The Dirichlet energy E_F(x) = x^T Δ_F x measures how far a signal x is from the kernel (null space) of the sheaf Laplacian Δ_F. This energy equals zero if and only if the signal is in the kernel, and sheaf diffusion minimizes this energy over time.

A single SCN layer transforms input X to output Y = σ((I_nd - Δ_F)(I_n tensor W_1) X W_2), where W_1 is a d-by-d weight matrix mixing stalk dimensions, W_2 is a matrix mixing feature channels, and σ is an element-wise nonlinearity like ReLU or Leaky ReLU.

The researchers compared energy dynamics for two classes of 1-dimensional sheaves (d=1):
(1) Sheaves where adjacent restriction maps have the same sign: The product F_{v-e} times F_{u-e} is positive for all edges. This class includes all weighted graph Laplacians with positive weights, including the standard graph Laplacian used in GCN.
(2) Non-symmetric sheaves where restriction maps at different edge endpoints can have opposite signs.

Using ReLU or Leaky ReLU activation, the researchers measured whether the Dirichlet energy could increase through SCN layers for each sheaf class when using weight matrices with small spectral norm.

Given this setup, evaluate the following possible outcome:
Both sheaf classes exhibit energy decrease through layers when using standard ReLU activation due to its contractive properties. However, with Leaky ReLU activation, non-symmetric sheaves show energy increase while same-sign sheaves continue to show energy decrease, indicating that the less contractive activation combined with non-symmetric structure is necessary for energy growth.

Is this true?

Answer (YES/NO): NO